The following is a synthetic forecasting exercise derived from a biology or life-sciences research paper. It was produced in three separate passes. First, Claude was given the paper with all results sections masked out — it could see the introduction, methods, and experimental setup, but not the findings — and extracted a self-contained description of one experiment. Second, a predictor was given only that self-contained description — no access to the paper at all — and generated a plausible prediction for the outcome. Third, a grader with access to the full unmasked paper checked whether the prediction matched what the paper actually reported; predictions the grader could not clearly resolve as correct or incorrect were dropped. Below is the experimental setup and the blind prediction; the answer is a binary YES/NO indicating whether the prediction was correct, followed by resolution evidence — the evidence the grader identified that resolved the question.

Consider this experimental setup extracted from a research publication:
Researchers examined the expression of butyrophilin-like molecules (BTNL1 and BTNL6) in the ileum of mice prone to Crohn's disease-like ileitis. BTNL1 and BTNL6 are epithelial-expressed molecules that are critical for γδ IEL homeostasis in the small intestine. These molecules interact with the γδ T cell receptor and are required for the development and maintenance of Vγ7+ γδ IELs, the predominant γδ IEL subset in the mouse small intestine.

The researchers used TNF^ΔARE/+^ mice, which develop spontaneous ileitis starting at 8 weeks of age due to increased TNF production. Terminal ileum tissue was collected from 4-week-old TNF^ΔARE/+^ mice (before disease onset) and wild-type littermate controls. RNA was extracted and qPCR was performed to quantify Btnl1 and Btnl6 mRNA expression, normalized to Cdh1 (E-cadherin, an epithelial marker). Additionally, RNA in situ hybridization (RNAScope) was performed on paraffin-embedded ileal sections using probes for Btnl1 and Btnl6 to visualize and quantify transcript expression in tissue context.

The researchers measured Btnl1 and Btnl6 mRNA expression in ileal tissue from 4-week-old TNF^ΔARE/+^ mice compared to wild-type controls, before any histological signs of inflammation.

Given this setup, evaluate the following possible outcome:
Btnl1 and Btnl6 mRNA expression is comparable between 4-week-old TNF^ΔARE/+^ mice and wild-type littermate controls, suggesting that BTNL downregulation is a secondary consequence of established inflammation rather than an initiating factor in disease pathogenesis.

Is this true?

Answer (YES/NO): NO